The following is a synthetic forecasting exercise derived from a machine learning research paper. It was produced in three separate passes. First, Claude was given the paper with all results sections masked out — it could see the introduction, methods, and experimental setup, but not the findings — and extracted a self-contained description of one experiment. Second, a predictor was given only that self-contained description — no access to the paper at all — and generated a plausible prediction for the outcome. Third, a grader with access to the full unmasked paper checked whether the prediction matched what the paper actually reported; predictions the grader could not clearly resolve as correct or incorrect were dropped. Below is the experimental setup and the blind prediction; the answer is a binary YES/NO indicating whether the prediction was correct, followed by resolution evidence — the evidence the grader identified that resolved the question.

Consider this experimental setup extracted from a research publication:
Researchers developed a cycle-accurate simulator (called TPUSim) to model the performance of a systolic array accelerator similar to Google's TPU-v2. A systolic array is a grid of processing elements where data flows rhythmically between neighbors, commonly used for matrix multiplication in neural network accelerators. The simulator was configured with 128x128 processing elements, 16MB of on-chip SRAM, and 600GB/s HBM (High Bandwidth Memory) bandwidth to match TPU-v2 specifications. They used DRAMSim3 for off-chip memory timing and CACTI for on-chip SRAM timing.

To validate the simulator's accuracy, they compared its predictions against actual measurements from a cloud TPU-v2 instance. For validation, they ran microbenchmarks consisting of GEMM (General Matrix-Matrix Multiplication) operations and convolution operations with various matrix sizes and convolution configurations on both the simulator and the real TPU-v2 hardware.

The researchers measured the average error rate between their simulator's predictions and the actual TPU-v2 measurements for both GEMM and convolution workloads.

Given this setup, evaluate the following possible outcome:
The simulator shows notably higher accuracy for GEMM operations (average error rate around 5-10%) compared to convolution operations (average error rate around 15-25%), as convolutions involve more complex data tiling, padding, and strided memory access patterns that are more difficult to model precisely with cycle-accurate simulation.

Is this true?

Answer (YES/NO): NO